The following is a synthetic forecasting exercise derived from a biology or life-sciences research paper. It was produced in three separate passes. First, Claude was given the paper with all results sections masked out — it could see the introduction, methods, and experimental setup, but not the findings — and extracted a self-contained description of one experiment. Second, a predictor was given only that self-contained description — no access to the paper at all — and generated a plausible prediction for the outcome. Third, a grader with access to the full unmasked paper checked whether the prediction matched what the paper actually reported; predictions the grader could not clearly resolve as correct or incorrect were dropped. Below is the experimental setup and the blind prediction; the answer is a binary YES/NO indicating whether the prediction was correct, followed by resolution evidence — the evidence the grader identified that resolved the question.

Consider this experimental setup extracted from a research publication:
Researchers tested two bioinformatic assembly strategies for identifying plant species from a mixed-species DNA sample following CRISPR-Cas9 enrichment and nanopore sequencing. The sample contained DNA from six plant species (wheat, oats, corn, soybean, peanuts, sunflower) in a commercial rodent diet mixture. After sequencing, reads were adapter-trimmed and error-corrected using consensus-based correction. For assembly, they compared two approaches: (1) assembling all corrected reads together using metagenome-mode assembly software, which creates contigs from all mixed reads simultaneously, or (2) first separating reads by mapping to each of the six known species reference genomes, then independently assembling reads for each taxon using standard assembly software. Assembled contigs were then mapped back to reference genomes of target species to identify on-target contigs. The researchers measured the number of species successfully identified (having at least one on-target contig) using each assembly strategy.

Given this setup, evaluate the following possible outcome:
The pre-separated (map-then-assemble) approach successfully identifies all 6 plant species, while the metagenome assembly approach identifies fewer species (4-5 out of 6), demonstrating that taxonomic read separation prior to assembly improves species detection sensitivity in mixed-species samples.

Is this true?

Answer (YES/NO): NO